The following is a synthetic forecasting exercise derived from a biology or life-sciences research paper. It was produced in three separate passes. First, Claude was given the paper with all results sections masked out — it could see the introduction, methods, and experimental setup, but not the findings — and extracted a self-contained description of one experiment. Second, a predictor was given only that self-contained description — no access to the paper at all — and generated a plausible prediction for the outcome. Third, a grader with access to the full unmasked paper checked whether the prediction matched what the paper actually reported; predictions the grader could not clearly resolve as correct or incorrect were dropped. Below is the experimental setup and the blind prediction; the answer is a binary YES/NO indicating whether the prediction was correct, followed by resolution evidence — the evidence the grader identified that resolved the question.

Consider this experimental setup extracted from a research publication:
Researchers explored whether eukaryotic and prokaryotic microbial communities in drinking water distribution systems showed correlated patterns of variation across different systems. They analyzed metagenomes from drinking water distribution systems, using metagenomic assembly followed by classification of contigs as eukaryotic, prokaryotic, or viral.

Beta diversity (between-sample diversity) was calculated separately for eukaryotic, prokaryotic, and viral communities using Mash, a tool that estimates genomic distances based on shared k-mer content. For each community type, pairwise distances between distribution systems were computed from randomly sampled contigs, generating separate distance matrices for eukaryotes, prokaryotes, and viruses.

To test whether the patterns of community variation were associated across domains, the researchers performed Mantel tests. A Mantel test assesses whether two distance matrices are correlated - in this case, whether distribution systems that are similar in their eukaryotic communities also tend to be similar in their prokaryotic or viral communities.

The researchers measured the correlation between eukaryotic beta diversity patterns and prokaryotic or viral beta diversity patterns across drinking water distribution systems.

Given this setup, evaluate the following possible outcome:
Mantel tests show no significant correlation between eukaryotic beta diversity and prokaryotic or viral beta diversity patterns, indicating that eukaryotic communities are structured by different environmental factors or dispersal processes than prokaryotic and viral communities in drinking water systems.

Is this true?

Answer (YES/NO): NO